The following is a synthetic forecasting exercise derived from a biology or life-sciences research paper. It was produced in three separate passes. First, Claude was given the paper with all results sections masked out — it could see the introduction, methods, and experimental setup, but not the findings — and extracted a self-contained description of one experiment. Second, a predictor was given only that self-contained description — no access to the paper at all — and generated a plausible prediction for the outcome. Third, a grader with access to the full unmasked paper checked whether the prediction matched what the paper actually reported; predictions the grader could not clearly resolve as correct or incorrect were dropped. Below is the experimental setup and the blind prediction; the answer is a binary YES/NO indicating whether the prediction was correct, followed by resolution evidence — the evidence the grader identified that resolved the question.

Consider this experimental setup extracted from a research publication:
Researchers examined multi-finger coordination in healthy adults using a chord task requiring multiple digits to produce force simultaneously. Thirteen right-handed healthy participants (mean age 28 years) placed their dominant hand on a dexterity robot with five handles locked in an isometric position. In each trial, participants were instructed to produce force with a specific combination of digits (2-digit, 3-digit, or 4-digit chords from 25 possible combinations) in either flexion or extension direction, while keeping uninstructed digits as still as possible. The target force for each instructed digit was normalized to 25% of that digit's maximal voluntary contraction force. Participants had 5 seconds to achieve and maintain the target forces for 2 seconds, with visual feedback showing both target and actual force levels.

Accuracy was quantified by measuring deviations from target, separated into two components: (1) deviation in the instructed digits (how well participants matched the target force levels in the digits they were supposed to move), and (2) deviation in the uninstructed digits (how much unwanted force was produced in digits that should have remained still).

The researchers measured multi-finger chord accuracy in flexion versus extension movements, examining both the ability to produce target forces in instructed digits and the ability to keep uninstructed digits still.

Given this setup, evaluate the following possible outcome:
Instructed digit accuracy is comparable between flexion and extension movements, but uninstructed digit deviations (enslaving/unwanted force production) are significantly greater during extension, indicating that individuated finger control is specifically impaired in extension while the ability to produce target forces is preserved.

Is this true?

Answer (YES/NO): NO